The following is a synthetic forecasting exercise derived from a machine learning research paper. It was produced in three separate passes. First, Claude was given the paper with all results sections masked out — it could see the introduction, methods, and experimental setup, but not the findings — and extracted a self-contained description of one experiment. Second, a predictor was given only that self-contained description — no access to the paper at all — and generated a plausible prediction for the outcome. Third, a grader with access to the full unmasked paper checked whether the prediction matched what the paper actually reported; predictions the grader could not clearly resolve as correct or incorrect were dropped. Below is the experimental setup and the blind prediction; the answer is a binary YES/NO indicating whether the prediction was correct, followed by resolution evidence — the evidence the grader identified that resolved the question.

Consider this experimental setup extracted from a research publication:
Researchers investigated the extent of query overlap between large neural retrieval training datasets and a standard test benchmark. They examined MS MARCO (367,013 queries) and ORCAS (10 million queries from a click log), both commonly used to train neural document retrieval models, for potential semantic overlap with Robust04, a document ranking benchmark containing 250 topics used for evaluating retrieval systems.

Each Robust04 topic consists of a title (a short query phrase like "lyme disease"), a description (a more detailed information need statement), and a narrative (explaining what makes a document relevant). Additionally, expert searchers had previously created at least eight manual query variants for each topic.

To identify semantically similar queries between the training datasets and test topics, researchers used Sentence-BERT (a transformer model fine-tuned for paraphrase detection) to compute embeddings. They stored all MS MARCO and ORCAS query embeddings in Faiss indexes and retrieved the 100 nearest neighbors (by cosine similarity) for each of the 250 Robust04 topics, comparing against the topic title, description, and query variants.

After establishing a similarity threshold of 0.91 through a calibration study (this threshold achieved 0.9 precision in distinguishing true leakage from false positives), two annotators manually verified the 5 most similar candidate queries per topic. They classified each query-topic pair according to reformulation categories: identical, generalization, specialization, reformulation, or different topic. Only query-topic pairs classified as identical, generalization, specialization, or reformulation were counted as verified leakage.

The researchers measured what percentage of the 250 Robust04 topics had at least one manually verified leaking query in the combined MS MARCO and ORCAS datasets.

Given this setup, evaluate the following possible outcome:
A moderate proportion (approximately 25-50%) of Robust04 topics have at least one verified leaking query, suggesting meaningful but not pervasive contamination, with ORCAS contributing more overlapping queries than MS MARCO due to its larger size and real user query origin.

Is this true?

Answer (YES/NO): NO